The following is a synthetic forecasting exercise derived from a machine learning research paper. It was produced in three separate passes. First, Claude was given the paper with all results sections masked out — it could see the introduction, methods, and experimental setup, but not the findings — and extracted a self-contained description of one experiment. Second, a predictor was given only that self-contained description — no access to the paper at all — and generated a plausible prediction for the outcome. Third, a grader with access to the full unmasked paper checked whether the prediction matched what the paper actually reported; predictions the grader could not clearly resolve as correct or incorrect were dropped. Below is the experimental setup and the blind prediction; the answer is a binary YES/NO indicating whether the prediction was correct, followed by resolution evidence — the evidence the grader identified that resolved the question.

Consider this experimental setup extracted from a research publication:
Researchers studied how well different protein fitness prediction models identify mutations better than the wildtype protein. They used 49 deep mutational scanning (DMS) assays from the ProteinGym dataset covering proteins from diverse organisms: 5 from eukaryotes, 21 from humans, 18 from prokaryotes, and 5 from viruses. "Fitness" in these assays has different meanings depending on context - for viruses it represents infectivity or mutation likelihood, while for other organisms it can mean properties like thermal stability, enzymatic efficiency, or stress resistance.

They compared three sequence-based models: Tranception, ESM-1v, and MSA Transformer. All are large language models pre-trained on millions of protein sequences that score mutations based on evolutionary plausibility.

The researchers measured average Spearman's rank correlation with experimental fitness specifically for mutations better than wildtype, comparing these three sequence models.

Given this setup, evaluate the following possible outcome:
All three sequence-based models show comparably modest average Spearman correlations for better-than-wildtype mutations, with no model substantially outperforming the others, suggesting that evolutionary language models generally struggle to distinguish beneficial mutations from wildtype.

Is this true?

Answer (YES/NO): YES